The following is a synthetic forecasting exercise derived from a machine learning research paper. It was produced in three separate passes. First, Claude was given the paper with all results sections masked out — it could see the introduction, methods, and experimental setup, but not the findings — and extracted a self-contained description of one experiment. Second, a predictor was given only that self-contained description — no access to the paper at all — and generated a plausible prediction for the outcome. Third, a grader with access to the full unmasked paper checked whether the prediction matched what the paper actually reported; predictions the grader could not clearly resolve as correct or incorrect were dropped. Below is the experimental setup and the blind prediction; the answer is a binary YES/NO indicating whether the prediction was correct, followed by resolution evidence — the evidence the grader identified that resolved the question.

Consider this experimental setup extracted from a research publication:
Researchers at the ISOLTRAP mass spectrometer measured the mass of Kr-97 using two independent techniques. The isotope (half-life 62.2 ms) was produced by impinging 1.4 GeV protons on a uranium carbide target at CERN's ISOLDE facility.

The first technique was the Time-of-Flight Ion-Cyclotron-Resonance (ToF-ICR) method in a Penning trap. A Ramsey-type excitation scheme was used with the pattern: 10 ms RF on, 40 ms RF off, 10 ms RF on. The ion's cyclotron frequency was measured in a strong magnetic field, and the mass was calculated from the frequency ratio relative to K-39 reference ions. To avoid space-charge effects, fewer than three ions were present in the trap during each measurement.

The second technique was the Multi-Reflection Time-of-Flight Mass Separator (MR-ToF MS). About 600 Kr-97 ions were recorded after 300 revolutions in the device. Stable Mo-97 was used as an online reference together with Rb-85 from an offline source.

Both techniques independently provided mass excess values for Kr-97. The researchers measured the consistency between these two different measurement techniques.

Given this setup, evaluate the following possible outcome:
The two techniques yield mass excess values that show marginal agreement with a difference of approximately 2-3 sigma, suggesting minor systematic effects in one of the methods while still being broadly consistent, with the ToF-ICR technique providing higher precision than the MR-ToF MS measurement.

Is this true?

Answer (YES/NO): NO